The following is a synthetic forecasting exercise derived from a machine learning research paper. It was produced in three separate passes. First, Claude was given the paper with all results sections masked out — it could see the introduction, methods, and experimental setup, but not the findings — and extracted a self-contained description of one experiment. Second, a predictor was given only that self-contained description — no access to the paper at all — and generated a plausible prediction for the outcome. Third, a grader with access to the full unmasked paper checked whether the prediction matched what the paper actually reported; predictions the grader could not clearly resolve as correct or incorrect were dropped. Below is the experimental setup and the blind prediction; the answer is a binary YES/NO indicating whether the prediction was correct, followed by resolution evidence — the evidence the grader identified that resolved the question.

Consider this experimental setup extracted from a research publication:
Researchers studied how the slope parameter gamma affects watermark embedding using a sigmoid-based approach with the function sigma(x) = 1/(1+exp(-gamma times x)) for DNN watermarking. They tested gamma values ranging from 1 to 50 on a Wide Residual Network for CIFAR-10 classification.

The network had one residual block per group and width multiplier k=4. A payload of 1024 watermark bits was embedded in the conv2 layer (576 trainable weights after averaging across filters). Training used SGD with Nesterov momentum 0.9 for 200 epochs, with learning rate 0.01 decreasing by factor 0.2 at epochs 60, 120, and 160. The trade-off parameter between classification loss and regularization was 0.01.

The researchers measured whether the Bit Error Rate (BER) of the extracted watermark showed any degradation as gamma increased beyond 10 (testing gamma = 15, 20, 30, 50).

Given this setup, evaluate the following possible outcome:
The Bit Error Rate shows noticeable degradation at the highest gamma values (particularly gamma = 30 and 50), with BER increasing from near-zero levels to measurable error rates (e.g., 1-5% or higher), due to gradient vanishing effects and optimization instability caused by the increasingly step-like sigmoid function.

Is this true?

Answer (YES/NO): NO